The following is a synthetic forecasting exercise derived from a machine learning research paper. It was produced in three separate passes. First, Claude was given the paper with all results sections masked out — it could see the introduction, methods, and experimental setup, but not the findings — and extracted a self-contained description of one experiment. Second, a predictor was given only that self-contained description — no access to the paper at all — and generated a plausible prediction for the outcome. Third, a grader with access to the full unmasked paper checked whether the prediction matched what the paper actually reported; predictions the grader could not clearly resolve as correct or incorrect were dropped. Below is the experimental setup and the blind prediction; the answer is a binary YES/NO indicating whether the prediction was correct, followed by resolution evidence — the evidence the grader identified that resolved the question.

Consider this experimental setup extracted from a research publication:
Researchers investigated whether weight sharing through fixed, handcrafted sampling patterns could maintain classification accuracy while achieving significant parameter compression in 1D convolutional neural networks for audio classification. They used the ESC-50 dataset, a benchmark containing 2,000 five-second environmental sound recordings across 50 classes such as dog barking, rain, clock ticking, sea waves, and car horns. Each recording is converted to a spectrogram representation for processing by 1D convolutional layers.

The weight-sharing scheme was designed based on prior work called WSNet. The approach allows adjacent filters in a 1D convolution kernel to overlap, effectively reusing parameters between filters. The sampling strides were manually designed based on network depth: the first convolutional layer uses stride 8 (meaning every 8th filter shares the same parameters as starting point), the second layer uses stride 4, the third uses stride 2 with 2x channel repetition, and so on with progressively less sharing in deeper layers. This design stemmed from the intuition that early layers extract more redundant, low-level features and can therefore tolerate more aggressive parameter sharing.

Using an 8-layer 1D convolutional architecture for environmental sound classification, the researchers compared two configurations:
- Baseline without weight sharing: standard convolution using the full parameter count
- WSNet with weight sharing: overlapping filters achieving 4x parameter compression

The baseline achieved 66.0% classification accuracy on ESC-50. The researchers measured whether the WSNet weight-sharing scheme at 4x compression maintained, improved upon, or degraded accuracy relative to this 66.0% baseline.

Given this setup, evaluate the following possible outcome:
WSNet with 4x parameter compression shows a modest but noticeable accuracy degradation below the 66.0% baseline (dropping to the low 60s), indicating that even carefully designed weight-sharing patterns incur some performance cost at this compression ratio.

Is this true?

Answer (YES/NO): NO